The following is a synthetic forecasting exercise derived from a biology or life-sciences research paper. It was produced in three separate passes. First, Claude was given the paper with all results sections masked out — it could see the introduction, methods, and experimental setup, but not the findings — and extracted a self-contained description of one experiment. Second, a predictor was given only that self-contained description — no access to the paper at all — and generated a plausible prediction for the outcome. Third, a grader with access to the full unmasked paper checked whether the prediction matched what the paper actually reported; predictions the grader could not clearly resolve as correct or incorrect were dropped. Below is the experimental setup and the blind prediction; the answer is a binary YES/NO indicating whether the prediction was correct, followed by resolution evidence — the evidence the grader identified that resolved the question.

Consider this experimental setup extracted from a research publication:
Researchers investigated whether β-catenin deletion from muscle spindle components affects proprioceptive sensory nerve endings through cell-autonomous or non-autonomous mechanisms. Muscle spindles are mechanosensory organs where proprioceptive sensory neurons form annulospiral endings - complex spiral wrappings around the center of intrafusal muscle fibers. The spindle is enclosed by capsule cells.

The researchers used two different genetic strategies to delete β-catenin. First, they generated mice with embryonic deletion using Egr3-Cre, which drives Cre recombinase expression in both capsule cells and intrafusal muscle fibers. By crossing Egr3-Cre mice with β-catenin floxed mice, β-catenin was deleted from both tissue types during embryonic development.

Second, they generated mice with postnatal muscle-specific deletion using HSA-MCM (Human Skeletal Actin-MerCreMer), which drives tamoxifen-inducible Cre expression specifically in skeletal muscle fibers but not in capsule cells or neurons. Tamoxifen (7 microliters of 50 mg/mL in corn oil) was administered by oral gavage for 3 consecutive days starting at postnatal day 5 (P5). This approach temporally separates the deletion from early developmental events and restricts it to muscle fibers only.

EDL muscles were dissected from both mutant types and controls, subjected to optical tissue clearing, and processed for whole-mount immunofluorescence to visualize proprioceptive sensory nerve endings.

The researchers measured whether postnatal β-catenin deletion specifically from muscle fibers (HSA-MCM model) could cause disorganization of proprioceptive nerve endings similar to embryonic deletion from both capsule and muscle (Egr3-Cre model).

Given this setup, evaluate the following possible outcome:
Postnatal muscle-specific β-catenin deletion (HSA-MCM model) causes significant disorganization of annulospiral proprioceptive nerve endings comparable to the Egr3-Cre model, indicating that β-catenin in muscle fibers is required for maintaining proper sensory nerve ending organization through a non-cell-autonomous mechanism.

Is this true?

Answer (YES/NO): NO